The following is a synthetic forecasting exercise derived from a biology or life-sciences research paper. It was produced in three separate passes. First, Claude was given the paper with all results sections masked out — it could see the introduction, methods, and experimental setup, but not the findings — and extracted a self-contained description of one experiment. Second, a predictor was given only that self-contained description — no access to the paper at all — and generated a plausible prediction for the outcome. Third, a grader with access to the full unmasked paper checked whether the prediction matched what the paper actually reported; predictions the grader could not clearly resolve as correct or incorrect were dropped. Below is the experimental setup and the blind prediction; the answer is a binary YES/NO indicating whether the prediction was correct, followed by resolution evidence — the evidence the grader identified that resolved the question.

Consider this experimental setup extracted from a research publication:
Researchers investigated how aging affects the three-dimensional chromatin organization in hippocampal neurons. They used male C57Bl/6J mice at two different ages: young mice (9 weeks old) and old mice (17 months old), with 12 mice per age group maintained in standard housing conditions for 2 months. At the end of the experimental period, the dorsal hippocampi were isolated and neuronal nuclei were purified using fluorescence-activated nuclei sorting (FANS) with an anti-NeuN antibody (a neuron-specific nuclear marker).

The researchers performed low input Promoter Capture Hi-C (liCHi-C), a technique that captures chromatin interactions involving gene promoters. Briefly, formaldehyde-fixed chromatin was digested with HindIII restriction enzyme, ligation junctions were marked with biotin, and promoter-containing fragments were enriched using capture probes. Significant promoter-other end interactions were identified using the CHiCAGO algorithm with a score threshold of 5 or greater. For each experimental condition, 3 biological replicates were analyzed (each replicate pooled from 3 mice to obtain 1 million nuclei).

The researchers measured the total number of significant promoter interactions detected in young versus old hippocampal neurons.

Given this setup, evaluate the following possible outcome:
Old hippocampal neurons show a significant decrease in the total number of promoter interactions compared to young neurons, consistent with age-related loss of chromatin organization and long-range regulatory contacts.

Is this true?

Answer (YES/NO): YES